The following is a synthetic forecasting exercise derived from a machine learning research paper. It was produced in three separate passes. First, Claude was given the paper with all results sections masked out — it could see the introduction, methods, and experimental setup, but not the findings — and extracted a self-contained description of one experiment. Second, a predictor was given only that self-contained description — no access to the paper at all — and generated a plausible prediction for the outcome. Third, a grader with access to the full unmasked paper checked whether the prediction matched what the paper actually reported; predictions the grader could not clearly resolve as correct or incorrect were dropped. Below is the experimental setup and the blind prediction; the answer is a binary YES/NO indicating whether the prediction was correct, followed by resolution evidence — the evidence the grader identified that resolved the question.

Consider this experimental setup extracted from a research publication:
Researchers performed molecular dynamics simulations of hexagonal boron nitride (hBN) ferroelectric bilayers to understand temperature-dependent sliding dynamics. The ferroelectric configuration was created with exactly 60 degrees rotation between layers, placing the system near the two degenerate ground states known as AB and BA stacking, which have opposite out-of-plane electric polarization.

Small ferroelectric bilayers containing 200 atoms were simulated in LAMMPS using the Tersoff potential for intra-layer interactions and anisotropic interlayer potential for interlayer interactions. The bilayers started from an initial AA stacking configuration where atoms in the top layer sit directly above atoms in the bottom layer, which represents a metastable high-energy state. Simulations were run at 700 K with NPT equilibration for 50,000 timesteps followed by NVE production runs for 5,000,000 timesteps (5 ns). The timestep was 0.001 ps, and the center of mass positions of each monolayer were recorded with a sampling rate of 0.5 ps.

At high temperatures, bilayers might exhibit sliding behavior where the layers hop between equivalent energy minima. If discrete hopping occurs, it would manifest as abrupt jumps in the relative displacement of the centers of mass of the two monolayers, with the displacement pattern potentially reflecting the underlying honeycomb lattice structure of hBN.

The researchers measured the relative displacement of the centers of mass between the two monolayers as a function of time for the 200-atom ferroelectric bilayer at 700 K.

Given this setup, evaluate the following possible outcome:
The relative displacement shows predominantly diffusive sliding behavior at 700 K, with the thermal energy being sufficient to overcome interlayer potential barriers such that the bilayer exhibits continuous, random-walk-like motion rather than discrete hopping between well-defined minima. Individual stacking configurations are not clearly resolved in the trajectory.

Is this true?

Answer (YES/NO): NO